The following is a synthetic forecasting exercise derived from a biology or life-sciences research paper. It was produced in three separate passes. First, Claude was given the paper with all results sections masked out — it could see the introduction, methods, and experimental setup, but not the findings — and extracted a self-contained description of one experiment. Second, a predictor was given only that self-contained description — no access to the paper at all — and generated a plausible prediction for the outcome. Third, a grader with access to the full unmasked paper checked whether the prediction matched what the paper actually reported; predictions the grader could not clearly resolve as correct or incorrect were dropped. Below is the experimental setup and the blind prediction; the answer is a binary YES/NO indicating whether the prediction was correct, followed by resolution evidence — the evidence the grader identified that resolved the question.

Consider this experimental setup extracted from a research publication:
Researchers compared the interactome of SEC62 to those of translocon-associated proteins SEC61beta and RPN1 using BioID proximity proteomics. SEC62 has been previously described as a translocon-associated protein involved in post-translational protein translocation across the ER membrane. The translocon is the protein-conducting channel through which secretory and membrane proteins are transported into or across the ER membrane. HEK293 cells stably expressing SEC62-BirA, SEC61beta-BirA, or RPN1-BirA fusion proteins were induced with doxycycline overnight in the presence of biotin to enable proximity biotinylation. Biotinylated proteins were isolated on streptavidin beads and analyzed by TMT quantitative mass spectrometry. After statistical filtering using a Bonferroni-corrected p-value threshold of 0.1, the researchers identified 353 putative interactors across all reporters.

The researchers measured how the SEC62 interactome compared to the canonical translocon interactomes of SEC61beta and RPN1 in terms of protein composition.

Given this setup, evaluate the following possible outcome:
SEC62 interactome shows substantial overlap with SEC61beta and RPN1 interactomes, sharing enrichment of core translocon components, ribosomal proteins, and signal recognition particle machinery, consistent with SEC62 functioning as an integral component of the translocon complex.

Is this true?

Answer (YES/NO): NO